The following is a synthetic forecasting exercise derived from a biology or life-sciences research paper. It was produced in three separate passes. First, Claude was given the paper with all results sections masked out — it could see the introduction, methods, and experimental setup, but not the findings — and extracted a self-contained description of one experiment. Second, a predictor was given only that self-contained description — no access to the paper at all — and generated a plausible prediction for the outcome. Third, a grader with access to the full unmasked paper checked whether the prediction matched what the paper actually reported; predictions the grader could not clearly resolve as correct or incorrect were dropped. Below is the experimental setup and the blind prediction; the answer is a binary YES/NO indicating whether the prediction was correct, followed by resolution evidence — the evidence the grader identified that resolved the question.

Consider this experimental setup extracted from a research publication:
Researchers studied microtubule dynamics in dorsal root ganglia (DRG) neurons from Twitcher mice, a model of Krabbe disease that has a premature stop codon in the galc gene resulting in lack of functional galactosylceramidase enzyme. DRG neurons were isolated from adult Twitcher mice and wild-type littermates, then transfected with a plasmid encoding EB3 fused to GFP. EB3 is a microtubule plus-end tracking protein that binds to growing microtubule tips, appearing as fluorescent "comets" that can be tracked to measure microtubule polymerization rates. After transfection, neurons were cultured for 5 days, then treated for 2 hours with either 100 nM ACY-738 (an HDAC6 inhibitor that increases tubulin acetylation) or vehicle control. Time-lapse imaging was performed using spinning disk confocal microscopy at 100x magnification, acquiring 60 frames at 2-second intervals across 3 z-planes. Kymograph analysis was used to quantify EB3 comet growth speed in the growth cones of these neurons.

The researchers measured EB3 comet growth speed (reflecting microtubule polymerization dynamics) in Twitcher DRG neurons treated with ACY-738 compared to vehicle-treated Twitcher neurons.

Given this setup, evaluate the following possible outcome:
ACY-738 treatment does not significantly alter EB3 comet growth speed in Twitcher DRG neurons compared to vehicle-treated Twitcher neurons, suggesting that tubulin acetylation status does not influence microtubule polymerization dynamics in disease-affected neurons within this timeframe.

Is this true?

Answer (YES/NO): NO